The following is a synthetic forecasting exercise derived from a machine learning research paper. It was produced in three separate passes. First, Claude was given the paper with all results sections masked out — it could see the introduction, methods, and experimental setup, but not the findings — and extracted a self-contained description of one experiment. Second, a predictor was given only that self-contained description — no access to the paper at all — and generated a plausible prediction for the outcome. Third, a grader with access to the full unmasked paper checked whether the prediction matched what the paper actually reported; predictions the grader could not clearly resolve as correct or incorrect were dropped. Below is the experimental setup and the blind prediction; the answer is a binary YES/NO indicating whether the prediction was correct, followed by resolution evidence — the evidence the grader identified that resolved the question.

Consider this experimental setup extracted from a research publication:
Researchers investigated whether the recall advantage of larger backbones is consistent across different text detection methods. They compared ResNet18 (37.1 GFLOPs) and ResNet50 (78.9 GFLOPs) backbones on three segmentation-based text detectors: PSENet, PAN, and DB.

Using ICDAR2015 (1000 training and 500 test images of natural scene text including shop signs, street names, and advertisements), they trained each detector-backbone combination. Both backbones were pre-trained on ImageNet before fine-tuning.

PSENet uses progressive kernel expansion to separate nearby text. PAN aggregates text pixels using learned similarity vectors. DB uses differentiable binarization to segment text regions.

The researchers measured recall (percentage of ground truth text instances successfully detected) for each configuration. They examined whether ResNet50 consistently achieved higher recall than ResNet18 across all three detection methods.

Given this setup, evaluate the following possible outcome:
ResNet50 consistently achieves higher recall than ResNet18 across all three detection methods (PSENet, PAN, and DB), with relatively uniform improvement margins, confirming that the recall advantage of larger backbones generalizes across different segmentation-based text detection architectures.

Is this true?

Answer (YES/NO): NO